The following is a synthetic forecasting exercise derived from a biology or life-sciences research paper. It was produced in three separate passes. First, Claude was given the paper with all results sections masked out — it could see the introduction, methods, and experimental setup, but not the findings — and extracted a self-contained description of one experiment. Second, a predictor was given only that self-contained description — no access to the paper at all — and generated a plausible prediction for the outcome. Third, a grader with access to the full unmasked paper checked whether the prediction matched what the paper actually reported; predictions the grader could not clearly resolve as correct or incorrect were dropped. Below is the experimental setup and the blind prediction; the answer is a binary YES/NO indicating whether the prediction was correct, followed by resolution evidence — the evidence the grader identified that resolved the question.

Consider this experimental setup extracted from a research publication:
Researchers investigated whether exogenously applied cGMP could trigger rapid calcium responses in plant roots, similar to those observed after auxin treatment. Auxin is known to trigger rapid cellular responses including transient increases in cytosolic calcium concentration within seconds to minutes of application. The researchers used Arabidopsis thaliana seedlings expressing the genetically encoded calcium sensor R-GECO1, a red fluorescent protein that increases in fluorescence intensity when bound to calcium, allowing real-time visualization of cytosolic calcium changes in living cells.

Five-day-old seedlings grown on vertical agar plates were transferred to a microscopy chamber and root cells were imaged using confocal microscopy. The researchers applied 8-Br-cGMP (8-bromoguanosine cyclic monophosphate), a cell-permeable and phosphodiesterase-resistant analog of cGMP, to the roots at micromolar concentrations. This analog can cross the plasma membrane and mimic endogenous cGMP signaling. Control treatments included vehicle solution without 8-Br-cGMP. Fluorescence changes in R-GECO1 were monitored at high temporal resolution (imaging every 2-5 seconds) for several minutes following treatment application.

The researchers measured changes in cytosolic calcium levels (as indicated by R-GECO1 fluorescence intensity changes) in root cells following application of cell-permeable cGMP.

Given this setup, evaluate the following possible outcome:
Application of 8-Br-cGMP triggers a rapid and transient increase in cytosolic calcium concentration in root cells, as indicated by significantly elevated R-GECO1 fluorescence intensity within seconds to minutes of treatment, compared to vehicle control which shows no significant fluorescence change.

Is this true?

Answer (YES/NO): YES